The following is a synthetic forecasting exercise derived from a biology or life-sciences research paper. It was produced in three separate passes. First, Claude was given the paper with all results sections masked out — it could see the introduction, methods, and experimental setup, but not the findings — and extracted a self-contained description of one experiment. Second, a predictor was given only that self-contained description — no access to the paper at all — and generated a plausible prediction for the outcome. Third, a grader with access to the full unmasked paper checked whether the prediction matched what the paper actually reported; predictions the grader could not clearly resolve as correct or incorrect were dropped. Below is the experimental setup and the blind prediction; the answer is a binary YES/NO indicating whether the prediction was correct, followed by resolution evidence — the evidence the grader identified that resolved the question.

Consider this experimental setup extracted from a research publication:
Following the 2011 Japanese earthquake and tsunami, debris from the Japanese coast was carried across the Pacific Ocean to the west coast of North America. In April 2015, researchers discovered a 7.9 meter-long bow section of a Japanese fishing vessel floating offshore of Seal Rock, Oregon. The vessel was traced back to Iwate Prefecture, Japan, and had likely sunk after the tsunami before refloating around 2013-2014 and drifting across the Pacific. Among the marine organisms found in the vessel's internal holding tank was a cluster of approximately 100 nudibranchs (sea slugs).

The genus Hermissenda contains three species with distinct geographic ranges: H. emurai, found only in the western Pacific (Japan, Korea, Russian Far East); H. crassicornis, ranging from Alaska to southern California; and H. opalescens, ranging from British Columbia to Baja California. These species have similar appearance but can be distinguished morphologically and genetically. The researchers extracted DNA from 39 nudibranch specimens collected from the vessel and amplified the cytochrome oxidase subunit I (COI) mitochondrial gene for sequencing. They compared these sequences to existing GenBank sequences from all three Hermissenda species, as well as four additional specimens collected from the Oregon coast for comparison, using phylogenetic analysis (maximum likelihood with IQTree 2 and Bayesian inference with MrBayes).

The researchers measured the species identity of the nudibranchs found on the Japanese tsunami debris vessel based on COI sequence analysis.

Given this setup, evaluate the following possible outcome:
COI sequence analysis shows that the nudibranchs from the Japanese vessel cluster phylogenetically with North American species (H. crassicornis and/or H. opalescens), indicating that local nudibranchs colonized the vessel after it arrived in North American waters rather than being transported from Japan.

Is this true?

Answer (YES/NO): YES